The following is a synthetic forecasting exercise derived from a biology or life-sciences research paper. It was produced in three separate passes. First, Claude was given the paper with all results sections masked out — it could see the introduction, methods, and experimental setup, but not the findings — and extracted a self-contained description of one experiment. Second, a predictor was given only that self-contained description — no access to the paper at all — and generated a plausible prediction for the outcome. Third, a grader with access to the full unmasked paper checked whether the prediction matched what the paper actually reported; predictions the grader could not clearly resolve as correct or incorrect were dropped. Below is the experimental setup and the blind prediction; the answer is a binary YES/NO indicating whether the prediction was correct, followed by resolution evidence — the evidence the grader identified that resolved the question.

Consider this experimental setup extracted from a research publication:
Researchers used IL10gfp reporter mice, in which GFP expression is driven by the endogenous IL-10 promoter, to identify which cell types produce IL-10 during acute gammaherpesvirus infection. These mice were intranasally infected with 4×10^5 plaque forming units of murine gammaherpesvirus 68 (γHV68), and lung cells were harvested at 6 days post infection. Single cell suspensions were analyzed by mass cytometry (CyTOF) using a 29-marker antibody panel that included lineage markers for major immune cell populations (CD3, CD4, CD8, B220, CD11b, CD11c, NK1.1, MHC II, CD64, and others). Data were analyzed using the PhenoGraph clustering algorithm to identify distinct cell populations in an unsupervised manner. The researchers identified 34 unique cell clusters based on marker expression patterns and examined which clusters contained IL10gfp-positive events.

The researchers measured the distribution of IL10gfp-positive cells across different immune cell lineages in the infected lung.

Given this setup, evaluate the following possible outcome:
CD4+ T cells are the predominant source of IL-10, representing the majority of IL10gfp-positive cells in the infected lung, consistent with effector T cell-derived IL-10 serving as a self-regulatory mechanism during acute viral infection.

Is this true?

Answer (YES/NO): YES